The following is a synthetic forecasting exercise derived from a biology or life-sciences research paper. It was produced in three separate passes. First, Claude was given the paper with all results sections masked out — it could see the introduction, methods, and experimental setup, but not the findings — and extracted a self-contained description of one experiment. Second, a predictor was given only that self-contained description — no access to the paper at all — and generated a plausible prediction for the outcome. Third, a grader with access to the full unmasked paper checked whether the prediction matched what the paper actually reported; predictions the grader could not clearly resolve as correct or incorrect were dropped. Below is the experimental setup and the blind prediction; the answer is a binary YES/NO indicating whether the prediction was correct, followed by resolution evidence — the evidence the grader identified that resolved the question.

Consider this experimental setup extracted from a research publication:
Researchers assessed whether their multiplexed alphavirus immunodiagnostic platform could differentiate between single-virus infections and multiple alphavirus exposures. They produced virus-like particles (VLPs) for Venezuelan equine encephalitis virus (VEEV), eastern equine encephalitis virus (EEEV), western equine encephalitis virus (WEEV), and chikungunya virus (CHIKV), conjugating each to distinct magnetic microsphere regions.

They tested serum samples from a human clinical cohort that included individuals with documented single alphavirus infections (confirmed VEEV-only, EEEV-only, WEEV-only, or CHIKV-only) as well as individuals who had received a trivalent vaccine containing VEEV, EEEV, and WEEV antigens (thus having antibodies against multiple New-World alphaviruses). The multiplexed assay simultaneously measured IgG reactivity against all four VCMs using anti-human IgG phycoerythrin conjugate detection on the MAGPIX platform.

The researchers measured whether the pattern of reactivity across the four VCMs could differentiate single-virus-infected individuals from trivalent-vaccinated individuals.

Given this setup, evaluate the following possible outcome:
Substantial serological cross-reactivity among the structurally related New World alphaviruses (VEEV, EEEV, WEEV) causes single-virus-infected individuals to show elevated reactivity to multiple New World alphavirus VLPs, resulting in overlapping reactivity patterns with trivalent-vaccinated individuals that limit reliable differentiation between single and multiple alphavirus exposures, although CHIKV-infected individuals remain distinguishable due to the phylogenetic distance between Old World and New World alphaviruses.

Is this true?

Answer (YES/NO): NO